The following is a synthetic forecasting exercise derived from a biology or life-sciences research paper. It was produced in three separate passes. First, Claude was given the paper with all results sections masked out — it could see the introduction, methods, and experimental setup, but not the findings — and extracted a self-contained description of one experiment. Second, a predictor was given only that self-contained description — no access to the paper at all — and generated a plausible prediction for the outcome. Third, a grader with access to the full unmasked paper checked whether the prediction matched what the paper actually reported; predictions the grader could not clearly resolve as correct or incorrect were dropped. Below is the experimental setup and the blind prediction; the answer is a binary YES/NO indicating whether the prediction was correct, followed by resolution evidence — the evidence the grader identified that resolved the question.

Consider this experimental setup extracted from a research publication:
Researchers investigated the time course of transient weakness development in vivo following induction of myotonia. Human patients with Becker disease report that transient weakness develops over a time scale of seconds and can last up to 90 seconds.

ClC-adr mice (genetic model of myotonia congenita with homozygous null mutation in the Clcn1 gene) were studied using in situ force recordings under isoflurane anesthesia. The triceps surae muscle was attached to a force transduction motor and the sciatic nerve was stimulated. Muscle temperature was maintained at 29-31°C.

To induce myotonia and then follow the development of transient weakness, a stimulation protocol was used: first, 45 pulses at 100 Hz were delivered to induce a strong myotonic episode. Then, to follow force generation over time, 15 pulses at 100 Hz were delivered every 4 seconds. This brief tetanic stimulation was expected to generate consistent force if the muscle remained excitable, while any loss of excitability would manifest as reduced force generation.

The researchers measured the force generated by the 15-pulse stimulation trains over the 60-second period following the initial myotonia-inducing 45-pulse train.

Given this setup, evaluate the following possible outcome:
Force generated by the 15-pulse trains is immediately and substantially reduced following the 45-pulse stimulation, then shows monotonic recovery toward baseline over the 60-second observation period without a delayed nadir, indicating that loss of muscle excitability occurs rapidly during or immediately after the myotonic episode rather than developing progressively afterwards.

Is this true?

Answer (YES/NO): NO